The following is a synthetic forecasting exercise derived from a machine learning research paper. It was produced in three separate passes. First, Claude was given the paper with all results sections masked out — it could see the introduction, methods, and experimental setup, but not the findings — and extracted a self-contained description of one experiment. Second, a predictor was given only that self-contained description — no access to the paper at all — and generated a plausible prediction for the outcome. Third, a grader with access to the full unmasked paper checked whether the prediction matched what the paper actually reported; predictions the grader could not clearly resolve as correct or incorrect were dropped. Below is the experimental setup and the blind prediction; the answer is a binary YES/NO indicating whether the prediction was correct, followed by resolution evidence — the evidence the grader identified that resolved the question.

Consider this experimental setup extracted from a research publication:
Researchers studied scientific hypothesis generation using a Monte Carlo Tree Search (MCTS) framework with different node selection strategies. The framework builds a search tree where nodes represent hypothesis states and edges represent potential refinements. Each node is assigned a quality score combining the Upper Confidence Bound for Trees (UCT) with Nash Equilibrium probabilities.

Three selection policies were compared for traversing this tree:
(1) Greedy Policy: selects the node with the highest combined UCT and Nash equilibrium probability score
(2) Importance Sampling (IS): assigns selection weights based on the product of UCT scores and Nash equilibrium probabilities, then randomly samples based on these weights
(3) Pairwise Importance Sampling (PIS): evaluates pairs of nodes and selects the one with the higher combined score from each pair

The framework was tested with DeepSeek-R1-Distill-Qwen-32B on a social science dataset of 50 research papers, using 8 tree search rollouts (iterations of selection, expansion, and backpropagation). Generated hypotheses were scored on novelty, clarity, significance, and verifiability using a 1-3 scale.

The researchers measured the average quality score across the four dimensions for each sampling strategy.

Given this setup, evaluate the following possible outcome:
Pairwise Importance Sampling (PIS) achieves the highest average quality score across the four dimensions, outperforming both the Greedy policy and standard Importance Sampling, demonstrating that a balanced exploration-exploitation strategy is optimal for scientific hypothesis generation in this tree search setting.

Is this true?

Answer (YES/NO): NO